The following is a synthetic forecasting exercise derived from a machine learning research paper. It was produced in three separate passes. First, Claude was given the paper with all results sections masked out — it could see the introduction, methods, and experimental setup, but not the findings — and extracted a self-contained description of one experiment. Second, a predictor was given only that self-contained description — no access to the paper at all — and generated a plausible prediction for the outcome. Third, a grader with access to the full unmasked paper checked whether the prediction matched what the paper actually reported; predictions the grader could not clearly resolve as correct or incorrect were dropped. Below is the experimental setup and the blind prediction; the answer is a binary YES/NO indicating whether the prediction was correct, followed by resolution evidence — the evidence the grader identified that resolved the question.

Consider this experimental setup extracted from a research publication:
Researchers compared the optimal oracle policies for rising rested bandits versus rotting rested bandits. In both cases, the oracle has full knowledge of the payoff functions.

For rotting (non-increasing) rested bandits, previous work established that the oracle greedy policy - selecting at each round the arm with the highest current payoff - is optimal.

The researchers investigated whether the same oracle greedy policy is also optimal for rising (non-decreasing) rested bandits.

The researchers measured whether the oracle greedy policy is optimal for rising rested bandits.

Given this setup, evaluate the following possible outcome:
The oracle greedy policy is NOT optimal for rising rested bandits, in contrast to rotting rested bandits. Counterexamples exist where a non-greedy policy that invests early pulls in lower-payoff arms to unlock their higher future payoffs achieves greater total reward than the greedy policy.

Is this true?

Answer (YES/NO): YES